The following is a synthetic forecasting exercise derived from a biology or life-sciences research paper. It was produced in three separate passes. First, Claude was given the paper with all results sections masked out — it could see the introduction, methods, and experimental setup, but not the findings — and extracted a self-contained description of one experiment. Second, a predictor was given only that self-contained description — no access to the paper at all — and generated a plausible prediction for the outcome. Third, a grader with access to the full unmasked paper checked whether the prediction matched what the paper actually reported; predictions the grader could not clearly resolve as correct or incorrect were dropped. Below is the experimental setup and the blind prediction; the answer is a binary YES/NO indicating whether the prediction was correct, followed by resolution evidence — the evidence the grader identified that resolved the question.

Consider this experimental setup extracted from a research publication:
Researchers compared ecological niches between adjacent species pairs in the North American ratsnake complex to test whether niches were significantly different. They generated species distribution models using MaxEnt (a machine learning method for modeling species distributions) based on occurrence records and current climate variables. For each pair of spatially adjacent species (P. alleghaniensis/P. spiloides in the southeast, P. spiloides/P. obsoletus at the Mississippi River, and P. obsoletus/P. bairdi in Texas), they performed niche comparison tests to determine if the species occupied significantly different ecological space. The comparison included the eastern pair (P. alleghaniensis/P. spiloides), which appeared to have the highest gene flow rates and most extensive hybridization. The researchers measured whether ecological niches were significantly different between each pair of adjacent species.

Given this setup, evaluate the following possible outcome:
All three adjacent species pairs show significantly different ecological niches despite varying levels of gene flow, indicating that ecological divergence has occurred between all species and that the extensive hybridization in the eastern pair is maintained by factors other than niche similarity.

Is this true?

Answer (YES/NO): YES